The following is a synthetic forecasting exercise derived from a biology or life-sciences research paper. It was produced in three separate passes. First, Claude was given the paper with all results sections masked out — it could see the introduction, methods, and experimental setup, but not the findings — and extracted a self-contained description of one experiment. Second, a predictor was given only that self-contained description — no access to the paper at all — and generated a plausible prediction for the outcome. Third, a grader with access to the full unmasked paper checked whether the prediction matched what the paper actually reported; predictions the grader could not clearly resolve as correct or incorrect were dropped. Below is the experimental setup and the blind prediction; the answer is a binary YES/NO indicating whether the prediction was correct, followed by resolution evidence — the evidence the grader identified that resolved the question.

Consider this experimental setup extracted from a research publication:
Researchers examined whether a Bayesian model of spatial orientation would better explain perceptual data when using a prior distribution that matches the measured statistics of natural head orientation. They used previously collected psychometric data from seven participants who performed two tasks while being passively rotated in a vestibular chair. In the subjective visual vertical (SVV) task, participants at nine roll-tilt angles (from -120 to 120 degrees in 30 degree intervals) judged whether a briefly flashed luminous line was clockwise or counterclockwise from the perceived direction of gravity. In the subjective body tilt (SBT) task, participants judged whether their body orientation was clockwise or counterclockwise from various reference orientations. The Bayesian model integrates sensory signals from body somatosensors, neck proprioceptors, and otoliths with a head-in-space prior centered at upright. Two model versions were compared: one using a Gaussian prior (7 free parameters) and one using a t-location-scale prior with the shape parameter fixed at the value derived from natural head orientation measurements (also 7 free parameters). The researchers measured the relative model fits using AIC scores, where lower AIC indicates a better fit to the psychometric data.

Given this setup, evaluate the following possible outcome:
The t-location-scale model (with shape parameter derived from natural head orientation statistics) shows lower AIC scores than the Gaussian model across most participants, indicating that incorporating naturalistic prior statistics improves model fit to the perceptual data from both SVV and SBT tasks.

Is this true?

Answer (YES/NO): NO